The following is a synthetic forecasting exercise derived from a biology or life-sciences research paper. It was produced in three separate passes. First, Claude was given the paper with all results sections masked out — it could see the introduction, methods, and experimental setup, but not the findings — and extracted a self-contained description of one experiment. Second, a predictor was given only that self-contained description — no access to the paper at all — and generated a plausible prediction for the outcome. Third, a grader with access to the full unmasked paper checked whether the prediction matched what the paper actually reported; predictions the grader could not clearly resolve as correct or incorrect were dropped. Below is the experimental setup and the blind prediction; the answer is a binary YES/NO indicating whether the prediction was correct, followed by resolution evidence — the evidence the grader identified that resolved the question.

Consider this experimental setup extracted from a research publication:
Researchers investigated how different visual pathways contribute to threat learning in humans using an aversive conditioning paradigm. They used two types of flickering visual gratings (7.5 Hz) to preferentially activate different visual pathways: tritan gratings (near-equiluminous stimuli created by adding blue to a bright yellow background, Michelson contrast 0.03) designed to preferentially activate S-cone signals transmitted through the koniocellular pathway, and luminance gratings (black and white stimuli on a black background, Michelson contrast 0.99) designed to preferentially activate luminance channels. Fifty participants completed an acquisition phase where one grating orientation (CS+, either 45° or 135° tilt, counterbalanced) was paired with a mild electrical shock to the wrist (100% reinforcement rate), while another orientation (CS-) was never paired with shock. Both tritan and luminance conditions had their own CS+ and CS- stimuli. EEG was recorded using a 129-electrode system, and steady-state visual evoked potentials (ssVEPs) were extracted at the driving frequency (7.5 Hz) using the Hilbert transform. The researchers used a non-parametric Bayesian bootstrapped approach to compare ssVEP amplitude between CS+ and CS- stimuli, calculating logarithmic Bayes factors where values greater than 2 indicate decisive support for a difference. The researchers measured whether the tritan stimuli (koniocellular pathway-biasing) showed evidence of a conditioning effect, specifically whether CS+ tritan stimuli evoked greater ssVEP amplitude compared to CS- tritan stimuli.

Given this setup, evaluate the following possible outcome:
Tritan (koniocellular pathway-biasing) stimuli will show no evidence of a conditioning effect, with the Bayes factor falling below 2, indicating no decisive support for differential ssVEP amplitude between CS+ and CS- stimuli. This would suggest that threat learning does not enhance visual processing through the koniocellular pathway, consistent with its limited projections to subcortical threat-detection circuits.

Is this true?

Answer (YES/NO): NO